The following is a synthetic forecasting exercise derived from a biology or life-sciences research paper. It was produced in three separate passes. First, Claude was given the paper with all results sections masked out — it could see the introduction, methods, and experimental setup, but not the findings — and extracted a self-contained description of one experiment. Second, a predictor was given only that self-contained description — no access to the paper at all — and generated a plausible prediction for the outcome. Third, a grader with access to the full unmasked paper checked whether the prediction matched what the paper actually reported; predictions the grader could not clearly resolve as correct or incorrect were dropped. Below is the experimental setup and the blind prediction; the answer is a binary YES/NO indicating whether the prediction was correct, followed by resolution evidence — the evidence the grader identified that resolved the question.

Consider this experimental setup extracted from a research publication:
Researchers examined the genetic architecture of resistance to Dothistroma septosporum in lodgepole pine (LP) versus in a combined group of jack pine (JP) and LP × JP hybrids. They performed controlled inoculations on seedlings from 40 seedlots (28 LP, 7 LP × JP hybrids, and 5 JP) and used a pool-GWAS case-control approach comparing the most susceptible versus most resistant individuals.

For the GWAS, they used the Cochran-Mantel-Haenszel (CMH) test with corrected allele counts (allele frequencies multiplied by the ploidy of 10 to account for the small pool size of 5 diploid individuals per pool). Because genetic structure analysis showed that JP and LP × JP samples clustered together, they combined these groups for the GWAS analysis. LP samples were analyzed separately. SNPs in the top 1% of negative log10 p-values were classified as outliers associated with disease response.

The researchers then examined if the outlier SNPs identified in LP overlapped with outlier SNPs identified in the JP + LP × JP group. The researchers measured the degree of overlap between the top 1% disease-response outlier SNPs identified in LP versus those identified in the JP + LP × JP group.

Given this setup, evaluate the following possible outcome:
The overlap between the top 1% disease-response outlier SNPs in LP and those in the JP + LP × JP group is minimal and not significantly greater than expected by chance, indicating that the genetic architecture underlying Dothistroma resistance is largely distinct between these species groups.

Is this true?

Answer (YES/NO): NO